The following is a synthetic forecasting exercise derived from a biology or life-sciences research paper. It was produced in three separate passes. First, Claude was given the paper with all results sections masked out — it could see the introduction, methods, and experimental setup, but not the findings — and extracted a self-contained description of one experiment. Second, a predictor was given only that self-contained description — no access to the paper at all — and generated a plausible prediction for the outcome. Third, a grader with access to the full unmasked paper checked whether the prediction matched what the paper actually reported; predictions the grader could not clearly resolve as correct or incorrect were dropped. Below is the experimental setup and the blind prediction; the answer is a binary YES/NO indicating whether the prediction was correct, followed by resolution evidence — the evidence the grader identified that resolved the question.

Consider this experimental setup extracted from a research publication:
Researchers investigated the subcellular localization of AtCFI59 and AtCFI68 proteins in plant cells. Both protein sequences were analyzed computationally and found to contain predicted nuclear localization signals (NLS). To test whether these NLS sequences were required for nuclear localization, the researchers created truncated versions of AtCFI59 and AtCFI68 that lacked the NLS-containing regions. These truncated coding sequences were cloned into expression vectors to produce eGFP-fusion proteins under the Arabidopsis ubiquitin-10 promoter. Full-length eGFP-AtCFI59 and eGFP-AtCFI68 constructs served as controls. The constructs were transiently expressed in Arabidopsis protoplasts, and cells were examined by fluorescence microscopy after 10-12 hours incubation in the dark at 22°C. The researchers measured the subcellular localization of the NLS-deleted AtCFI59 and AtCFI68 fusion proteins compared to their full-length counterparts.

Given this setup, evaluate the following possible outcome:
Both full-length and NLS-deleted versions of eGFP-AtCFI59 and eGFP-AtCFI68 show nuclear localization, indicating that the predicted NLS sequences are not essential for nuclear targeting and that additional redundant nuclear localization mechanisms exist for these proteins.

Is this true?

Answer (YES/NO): NO